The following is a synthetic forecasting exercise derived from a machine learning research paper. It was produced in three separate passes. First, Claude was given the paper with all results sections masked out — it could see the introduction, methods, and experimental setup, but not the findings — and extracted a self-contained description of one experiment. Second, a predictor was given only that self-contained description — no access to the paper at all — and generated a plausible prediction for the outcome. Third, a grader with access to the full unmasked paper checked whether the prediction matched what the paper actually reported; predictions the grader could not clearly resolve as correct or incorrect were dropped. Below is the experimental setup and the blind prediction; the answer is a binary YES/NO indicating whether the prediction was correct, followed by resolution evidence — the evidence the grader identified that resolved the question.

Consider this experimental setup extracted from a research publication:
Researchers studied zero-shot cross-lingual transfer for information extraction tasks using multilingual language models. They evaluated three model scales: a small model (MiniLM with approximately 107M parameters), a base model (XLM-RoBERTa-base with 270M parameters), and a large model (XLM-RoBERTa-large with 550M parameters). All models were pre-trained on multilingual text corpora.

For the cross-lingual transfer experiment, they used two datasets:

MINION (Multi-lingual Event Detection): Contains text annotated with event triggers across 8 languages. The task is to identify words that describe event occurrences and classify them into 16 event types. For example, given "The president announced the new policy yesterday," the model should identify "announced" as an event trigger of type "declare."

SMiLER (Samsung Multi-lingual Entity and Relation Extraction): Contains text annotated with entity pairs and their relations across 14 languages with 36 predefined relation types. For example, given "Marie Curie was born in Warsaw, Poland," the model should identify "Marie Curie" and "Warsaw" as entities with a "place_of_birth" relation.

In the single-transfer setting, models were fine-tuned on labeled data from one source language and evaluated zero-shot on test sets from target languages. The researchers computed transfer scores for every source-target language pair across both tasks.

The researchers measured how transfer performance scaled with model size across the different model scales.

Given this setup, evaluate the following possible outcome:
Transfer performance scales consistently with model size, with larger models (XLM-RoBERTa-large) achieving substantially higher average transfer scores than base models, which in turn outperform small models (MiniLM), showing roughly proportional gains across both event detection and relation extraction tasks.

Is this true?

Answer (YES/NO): NO